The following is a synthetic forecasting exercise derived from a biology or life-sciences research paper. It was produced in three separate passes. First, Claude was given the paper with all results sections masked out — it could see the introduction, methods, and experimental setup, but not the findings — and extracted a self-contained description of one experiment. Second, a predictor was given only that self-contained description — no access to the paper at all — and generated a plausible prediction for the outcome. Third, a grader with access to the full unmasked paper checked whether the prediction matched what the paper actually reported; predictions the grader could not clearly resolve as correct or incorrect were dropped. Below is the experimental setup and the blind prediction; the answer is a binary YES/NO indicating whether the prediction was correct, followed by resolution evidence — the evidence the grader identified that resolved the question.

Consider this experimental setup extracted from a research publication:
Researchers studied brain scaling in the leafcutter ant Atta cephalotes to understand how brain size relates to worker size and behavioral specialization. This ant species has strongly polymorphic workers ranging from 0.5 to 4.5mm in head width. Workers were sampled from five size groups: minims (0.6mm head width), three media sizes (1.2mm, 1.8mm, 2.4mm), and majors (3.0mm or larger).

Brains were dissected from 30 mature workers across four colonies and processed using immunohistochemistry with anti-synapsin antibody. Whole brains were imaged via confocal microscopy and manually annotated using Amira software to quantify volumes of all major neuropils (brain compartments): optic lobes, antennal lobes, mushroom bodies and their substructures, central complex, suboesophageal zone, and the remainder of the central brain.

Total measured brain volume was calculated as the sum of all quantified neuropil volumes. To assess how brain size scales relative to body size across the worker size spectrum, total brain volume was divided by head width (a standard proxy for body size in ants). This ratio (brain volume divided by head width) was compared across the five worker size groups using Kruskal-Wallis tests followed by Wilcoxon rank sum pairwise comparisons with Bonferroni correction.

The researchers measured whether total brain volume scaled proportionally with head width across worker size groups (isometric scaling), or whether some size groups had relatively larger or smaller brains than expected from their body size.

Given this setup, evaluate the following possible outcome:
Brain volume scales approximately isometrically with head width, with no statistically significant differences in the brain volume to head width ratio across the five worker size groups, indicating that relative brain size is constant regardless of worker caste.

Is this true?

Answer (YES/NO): NO